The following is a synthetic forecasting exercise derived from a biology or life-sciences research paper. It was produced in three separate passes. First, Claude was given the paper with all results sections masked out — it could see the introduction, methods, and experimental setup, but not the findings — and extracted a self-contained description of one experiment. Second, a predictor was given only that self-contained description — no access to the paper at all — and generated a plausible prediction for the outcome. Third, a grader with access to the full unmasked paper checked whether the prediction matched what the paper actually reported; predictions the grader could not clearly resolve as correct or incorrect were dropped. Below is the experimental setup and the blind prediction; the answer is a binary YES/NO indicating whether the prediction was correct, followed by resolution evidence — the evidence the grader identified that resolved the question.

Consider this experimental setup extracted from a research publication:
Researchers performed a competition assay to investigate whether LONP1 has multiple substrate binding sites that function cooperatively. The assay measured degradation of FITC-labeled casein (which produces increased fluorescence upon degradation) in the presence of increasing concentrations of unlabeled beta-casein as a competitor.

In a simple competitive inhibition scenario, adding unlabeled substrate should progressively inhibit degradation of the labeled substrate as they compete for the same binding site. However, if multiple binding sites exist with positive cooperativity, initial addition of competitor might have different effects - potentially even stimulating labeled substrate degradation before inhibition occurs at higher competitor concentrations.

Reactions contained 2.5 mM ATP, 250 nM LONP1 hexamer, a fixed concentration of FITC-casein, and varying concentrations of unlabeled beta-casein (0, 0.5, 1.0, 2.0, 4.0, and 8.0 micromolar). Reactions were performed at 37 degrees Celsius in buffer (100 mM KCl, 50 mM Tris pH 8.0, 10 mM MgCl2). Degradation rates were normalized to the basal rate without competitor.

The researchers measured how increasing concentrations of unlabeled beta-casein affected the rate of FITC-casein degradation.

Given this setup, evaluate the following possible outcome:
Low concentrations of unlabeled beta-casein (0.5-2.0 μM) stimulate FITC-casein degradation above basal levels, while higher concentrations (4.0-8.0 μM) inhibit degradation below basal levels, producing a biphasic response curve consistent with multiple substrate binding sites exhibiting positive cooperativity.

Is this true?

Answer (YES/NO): NO